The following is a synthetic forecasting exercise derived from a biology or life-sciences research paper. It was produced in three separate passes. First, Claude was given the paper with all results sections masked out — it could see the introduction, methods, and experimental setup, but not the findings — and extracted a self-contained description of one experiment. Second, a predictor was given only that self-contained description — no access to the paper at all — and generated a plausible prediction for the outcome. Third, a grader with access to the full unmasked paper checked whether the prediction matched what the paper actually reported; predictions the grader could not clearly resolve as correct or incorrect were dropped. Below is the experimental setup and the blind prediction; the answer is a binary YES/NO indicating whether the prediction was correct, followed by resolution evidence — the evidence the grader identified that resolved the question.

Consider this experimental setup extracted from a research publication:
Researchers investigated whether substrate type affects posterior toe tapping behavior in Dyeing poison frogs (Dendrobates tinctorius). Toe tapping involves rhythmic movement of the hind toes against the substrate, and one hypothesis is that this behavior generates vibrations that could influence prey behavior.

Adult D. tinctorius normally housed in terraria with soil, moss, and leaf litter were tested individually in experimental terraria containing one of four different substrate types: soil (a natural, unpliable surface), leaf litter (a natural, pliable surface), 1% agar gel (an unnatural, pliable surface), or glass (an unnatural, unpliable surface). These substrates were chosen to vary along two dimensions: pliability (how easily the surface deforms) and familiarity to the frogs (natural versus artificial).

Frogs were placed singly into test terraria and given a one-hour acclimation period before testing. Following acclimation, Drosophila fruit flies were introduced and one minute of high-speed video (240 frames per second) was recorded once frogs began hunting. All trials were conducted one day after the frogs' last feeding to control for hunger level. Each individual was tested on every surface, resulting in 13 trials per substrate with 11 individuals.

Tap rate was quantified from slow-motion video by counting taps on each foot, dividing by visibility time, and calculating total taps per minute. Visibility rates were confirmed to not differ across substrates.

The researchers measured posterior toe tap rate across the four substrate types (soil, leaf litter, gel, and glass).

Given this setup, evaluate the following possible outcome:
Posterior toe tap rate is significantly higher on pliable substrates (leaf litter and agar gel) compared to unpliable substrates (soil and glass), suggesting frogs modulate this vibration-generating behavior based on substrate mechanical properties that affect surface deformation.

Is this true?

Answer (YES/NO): NO